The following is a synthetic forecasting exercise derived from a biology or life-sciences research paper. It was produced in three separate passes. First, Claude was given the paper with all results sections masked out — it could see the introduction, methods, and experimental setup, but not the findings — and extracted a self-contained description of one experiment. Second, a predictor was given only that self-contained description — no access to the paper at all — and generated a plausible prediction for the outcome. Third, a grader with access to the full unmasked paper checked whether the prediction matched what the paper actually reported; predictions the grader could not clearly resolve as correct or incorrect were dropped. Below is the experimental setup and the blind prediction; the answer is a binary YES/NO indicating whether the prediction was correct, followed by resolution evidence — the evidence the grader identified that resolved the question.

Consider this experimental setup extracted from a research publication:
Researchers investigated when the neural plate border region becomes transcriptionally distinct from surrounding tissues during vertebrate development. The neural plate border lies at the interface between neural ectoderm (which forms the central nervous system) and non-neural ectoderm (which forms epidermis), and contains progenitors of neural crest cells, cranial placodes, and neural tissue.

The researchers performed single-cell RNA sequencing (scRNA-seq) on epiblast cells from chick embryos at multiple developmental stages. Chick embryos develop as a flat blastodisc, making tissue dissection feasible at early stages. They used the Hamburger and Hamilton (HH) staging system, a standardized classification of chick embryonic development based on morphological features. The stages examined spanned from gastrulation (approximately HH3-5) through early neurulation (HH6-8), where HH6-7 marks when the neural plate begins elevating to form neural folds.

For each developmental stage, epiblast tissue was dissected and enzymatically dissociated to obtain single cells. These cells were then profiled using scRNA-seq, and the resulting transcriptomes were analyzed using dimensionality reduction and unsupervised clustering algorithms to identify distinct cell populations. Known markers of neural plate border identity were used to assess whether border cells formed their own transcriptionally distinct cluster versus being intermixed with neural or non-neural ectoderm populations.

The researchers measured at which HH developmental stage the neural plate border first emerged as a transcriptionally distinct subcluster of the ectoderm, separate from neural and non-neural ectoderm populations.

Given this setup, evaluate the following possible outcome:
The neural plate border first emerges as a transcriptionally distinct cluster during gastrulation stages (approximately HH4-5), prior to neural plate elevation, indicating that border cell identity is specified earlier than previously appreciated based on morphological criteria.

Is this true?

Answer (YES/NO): NO